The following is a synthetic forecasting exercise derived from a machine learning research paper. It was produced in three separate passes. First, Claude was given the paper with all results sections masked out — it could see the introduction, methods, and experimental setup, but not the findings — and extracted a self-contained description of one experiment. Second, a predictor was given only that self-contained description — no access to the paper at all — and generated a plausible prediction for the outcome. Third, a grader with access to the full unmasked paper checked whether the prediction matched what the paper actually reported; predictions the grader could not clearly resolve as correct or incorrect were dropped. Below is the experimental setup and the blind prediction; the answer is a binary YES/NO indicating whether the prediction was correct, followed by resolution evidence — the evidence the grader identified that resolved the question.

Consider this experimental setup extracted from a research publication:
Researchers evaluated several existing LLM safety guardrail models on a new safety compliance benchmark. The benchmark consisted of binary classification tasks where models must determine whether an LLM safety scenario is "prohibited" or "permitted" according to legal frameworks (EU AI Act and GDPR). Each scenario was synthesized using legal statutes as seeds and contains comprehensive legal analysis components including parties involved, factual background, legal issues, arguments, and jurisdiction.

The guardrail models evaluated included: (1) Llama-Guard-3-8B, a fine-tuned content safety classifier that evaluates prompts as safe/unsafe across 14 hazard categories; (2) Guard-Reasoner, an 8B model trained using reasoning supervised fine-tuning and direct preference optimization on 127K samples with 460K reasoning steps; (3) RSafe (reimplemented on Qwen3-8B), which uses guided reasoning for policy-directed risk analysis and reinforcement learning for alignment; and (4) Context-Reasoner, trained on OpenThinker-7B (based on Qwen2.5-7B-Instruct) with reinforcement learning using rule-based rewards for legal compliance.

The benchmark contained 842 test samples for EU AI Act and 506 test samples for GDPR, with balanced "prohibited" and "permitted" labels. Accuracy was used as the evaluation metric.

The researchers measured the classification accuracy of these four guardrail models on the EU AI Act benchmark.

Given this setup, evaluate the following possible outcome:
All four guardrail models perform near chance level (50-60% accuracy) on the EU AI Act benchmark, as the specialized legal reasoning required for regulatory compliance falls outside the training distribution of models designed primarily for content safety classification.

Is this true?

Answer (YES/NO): NO